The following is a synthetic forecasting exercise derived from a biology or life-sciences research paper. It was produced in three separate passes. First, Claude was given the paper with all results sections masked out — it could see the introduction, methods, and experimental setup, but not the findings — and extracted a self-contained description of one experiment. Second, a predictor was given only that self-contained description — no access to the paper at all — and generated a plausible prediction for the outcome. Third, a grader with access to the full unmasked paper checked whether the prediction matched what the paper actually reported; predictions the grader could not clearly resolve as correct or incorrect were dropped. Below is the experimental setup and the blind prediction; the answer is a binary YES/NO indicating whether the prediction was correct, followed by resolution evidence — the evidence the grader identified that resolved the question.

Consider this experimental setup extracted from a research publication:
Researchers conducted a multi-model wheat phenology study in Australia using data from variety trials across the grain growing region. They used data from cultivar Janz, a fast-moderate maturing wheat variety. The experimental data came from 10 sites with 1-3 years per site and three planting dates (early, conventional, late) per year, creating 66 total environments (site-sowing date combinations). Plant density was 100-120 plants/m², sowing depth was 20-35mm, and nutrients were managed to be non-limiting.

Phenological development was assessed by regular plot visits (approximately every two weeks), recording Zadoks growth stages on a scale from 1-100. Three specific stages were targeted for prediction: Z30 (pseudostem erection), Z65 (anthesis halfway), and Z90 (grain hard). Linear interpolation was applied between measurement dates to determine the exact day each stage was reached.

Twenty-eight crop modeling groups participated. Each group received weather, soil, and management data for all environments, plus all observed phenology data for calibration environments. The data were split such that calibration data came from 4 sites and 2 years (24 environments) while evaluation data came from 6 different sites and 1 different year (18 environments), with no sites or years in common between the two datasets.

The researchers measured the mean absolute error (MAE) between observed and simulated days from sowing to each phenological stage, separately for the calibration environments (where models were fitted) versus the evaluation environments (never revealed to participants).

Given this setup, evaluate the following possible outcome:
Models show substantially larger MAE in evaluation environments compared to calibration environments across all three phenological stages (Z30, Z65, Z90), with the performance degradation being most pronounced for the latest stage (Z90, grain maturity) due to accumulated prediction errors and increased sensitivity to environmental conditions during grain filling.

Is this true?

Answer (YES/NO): NO